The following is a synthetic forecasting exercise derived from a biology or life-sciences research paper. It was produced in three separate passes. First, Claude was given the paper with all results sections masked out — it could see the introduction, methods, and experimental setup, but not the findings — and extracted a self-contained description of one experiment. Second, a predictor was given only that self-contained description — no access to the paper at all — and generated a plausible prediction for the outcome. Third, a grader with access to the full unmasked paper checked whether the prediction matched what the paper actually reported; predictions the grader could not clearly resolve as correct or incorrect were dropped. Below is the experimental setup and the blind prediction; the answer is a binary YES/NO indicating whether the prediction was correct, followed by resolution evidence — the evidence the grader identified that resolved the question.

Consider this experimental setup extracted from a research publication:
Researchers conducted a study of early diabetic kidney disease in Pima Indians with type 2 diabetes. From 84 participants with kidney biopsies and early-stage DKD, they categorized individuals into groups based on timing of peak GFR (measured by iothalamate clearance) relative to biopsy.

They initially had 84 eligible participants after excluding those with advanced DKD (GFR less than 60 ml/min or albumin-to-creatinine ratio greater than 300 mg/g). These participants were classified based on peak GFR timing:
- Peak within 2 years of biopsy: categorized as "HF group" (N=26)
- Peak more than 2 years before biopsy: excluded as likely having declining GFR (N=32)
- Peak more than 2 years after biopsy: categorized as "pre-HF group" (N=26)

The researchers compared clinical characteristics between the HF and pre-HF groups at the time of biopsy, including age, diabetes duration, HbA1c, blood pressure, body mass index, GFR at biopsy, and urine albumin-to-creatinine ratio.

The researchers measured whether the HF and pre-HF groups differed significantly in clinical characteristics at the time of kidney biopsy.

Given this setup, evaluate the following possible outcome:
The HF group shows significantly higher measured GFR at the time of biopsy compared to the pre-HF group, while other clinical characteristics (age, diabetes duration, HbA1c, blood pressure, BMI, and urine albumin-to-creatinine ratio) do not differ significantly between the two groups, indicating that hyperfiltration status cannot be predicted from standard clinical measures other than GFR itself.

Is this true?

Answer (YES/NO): NO